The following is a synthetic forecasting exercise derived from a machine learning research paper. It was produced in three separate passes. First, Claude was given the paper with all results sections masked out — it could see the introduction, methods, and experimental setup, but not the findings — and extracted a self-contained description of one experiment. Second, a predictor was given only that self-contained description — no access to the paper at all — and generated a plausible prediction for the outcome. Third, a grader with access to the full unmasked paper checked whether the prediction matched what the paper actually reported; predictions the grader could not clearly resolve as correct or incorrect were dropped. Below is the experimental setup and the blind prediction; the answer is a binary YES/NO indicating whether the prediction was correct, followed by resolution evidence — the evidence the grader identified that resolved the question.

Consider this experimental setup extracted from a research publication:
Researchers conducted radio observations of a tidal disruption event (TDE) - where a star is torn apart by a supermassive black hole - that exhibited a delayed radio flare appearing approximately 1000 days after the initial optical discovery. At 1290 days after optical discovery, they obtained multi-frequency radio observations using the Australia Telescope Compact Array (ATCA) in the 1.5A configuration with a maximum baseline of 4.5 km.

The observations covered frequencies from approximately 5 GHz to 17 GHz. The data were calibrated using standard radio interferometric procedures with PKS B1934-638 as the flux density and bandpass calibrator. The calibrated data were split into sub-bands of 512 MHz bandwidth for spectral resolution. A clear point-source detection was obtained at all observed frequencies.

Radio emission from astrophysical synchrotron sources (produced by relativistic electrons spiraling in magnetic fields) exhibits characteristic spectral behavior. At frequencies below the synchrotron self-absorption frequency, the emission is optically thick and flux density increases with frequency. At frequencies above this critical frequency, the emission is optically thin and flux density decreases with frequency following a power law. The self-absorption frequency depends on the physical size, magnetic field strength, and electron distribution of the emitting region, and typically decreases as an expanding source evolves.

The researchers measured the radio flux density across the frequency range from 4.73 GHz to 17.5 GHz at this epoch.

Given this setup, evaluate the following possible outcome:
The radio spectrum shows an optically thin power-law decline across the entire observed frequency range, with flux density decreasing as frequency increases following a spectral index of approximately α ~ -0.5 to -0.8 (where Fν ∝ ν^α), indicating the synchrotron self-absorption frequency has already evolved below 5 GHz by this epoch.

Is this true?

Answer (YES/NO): YES